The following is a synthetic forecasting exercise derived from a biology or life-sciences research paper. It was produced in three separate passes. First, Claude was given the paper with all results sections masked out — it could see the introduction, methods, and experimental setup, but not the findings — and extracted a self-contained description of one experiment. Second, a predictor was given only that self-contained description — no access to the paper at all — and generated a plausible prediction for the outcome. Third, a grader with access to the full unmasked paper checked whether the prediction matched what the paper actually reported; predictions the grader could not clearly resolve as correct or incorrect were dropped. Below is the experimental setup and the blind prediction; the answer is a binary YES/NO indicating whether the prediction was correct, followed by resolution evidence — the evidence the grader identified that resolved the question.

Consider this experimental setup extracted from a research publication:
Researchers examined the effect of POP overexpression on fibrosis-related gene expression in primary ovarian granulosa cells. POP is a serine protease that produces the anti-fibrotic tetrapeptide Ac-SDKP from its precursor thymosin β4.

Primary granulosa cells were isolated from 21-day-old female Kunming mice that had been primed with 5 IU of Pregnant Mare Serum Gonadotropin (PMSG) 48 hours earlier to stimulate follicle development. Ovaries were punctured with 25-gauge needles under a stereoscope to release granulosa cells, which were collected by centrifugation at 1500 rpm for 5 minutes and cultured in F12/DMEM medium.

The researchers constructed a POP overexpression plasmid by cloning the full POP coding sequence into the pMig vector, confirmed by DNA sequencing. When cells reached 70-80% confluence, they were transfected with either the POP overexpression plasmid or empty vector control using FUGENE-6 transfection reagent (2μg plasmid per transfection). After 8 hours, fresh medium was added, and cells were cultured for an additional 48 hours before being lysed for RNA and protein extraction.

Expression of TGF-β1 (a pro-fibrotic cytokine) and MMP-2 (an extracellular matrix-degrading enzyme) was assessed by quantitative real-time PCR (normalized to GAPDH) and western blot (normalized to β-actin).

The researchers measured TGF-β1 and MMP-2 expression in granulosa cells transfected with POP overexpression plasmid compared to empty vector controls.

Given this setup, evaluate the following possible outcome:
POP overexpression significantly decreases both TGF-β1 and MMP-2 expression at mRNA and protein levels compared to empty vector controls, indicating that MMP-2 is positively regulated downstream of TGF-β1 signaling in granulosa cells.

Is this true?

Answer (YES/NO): NO